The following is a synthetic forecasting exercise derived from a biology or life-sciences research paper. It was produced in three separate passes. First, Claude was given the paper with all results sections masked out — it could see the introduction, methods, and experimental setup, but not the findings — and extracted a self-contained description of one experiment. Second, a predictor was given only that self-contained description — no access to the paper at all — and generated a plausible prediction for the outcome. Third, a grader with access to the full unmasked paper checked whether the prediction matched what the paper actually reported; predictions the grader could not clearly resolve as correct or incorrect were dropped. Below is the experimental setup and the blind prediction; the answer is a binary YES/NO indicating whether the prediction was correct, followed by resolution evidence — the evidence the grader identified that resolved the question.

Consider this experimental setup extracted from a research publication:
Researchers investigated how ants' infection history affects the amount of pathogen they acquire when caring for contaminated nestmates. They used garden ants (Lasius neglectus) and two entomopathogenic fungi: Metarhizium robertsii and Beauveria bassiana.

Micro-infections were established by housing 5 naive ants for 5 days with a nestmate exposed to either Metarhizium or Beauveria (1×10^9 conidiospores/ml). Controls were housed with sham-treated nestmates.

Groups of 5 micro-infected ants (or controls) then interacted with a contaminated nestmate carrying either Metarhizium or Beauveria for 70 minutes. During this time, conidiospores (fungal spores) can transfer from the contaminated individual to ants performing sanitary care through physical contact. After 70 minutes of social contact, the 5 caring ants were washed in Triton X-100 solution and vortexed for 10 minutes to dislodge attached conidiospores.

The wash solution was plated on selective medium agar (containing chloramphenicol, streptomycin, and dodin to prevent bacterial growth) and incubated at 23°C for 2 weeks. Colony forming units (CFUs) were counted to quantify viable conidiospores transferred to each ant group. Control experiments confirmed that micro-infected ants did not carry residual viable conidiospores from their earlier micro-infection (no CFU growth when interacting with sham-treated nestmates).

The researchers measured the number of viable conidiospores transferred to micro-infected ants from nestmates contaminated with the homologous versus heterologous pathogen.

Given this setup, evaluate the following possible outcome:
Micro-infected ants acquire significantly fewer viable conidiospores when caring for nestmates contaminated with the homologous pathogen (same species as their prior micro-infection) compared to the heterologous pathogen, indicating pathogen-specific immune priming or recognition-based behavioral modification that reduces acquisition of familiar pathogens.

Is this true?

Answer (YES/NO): NO